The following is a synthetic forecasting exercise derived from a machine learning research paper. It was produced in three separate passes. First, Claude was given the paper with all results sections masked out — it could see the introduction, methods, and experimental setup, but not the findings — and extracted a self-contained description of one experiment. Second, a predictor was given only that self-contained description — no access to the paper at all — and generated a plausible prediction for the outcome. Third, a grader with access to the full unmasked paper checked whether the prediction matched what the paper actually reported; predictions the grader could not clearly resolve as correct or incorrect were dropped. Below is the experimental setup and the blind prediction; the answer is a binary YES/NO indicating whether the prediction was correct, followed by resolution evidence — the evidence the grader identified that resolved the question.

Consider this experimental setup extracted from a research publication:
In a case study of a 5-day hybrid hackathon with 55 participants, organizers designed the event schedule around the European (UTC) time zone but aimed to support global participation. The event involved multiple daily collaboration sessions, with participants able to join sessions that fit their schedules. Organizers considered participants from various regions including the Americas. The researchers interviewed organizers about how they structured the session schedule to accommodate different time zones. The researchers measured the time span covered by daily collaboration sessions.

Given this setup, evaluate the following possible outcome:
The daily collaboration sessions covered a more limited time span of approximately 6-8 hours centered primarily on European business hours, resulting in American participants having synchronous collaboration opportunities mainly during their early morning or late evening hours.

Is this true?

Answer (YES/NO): NO